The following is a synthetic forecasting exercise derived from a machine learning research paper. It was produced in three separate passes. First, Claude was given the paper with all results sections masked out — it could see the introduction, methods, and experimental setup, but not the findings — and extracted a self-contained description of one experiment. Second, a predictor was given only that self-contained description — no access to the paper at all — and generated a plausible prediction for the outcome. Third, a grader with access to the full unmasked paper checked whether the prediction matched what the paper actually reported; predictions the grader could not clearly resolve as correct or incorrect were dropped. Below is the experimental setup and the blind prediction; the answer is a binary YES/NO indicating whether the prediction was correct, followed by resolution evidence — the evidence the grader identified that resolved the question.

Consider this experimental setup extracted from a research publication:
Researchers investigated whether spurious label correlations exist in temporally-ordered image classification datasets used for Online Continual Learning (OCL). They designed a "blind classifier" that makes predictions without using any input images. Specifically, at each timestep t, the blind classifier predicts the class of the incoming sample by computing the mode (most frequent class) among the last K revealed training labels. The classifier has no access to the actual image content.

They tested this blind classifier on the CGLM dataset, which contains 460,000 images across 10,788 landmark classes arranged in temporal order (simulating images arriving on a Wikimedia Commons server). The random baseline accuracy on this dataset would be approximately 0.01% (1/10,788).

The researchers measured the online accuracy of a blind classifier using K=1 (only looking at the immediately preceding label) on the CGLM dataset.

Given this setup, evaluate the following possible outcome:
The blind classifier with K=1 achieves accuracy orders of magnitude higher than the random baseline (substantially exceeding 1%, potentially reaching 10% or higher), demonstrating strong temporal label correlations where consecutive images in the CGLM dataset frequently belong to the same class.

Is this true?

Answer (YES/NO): YES